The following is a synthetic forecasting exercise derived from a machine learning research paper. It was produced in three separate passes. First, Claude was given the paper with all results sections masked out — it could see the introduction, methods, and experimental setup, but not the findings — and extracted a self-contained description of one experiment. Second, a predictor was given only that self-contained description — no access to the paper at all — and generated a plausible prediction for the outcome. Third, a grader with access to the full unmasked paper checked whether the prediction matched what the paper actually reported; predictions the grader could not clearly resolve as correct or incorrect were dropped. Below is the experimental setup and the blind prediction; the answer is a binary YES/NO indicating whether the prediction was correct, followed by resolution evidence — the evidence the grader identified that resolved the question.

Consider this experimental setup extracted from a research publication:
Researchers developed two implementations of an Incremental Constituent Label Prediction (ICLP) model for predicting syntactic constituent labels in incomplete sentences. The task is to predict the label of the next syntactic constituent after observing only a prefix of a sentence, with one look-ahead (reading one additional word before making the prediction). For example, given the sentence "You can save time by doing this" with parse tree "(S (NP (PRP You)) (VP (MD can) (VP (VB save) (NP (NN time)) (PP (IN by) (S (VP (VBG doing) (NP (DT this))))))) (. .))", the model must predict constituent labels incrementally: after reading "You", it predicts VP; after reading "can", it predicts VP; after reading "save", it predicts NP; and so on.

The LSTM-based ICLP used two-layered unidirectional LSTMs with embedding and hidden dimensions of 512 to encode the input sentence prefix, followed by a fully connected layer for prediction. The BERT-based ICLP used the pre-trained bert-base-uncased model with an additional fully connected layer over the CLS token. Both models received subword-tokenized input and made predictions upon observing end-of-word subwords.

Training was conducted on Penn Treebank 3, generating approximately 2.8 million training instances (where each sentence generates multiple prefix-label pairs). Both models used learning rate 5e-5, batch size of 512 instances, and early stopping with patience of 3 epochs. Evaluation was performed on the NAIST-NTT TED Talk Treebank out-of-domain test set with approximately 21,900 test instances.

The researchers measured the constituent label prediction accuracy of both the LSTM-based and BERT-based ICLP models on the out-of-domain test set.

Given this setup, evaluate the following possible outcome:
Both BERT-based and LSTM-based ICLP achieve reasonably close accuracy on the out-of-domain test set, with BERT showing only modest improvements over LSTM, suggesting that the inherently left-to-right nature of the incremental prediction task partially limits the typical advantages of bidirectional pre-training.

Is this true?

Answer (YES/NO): YES